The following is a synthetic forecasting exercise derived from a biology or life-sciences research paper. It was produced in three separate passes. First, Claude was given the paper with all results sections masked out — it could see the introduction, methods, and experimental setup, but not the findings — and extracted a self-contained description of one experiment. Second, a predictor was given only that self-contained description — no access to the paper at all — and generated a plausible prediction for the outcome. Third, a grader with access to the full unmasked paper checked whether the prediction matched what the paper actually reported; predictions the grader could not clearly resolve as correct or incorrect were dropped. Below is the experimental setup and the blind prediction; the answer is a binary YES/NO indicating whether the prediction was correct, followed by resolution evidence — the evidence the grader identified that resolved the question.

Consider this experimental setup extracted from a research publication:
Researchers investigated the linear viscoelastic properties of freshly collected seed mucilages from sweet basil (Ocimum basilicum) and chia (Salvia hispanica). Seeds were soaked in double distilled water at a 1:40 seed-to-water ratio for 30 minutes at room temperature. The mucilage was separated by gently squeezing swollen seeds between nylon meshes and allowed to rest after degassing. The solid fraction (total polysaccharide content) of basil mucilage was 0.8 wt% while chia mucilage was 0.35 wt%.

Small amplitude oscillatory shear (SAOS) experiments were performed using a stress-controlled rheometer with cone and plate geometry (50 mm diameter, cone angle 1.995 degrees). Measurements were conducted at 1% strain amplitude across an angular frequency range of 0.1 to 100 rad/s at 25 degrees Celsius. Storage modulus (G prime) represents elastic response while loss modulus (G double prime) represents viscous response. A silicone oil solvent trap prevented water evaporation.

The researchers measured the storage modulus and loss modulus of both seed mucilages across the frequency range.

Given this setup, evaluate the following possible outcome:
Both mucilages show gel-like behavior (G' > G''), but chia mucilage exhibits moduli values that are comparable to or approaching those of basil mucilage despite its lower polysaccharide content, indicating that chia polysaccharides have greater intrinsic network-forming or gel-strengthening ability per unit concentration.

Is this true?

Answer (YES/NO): NO